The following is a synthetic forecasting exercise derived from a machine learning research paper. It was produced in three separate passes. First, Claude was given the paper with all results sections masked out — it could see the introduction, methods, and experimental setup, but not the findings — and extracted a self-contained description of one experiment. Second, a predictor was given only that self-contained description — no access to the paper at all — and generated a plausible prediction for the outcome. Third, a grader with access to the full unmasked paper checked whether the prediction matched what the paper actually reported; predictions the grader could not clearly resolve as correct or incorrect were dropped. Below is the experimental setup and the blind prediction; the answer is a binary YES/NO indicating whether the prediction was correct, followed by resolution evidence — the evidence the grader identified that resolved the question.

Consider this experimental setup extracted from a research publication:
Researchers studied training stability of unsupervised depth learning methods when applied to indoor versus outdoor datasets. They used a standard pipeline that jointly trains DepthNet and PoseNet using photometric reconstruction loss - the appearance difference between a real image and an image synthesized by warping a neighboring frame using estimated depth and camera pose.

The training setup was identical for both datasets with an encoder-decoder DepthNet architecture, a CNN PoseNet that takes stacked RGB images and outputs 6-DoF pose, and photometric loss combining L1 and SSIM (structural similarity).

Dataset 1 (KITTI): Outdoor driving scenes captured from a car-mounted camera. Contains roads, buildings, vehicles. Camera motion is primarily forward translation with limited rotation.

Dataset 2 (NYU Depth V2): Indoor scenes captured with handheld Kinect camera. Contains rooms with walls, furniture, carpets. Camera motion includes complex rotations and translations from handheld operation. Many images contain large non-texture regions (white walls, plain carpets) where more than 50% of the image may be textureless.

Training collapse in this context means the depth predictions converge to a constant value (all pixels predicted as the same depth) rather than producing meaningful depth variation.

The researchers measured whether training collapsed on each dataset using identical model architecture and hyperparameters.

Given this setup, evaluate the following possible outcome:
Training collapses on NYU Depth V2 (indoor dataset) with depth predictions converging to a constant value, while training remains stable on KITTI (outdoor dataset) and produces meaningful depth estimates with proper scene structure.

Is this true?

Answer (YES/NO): YES